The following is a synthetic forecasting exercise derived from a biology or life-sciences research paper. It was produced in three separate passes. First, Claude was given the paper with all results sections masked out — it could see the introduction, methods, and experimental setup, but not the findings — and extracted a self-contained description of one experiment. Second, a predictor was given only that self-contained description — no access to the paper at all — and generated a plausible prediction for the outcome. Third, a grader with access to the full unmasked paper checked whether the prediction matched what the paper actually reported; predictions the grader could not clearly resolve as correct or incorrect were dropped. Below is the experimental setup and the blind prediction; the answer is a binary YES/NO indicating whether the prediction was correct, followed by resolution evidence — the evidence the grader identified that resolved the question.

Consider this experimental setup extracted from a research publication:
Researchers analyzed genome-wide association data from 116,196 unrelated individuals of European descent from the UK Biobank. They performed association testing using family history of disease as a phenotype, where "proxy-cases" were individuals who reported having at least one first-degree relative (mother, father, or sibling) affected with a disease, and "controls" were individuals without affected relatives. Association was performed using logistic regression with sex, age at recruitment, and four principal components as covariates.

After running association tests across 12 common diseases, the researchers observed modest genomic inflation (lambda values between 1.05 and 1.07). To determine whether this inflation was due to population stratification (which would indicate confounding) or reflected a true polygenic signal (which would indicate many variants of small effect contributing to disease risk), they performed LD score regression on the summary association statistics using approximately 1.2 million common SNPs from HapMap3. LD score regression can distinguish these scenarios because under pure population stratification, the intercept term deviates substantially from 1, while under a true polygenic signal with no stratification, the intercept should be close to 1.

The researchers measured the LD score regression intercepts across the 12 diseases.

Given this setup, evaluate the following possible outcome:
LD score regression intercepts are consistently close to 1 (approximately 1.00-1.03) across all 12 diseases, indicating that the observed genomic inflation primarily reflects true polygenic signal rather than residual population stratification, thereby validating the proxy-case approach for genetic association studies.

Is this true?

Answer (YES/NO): YES